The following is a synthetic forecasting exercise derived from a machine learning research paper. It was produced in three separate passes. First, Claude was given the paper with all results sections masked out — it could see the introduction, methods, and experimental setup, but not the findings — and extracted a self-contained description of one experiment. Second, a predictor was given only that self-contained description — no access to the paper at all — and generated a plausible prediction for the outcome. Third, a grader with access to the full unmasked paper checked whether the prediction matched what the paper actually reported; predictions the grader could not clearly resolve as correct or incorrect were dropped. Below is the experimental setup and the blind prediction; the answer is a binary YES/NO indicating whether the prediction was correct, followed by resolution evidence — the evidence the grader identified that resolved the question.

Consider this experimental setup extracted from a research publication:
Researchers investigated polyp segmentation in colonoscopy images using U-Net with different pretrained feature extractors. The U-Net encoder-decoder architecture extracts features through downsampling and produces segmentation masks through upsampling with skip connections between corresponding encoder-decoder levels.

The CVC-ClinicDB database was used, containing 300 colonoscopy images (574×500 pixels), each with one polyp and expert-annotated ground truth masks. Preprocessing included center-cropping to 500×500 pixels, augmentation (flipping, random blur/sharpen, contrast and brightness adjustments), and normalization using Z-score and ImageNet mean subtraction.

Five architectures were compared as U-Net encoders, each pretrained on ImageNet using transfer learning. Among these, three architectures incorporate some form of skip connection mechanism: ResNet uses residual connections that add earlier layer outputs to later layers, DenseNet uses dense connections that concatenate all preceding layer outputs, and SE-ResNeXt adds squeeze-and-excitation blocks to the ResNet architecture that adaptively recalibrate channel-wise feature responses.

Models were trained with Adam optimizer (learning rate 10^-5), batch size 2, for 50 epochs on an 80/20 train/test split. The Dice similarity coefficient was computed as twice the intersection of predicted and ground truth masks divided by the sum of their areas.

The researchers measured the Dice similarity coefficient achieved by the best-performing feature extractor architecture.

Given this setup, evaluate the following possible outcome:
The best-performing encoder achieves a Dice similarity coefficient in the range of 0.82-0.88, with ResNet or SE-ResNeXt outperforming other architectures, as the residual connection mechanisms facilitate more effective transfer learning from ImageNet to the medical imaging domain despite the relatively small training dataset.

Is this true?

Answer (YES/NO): NO